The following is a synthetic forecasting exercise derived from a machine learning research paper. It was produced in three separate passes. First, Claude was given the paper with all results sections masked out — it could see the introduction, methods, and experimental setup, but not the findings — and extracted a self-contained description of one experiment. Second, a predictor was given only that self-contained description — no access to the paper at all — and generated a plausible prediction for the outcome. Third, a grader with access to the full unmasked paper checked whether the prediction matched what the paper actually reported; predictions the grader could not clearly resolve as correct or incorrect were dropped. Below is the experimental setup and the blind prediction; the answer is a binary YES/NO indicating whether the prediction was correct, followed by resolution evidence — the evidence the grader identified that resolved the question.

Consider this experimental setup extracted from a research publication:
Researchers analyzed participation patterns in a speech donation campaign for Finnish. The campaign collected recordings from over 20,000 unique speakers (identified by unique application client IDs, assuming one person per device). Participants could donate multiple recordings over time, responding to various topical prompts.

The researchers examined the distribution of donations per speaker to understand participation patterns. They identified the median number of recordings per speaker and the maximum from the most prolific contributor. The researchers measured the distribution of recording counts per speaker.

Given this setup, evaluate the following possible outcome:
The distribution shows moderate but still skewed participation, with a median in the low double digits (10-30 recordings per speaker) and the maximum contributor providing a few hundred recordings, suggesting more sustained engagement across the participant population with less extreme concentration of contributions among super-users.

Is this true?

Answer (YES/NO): NO